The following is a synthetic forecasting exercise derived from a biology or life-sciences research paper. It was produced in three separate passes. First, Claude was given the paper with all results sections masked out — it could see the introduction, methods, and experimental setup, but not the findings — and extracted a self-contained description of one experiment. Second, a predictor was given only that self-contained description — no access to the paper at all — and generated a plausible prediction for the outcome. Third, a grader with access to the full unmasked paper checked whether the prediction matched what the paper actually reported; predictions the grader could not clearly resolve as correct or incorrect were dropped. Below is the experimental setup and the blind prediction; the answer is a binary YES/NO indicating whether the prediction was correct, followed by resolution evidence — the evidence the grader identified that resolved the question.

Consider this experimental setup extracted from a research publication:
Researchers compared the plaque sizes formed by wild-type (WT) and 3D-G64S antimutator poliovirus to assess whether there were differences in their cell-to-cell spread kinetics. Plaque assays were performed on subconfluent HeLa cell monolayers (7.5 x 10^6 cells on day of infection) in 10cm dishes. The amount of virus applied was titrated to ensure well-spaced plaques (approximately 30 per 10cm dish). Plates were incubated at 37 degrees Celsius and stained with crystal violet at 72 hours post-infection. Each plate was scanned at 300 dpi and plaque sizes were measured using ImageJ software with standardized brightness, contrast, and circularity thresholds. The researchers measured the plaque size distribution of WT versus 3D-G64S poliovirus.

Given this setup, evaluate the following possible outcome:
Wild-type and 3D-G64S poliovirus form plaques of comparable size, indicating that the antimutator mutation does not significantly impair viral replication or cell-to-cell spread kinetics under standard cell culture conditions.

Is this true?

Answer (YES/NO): NO